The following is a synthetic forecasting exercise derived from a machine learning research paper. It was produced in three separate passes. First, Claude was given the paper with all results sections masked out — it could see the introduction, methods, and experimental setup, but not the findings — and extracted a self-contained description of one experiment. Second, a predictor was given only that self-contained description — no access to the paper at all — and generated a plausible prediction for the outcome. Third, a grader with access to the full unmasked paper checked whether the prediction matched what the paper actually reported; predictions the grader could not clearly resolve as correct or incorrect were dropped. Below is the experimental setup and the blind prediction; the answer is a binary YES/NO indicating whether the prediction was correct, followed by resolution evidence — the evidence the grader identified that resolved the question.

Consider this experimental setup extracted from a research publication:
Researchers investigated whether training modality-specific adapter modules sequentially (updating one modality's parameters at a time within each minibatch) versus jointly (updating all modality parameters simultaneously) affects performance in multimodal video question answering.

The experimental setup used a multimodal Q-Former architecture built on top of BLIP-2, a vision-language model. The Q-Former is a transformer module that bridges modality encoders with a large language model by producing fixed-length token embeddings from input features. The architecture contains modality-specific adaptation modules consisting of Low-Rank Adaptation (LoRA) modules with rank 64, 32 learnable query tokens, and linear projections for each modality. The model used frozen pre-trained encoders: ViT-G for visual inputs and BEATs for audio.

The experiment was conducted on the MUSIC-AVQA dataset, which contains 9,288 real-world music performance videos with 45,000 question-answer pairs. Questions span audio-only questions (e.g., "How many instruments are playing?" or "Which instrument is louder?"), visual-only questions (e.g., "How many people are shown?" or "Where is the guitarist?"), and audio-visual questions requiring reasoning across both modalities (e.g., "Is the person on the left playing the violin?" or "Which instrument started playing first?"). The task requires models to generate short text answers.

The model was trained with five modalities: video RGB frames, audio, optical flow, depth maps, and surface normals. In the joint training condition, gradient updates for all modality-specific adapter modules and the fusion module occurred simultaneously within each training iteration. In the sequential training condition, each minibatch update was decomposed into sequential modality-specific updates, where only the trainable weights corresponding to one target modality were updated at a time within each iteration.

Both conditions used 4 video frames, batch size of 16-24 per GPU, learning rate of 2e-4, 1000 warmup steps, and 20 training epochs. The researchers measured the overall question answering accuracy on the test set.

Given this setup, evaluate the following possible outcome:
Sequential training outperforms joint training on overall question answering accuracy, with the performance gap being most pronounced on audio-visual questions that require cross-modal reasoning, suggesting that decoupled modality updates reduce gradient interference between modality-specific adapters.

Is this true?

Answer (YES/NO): NO